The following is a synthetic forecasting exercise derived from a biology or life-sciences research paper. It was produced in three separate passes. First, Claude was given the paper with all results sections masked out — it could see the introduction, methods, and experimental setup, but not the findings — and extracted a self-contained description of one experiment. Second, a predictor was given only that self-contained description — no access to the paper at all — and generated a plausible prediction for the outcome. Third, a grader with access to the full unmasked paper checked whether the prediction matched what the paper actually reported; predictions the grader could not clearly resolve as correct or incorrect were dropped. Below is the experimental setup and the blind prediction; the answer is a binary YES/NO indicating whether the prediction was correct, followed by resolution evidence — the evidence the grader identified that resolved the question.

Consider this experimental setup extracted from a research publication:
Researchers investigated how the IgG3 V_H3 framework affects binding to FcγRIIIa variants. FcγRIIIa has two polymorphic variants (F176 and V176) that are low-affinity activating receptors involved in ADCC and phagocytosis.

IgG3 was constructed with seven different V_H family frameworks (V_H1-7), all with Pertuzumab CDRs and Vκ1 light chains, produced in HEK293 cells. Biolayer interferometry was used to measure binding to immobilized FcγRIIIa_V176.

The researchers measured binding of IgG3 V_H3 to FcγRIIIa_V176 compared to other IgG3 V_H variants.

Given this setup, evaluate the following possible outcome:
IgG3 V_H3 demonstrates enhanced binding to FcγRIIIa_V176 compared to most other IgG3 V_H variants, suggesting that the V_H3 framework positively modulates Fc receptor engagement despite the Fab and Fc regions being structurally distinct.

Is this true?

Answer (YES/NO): NO